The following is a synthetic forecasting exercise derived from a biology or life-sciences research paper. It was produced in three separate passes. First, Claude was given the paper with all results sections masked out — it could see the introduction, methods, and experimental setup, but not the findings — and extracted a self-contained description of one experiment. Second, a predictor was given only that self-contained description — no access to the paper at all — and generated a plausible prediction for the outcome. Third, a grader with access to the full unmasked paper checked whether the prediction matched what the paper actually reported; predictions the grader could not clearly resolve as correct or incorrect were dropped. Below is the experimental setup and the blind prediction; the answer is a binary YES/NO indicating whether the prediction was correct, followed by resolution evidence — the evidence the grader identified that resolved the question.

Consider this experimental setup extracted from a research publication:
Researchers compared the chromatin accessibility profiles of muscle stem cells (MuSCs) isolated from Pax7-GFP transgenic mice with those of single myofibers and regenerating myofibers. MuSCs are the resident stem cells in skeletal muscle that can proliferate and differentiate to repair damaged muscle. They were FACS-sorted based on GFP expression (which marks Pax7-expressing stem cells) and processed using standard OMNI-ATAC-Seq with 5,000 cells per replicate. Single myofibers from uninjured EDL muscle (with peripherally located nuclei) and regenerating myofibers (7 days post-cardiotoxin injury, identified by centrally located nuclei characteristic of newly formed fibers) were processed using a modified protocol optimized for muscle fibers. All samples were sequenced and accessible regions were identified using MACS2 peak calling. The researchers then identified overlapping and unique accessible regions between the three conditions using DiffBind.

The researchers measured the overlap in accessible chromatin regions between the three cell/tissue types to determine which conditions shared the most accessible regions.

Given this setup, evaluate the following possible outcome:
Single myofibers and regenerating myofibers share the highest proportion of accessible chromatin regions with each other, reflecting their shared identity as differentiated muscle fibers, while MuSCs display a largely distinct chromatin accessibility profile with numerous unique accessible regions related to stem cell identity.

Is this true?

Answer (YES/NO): YES